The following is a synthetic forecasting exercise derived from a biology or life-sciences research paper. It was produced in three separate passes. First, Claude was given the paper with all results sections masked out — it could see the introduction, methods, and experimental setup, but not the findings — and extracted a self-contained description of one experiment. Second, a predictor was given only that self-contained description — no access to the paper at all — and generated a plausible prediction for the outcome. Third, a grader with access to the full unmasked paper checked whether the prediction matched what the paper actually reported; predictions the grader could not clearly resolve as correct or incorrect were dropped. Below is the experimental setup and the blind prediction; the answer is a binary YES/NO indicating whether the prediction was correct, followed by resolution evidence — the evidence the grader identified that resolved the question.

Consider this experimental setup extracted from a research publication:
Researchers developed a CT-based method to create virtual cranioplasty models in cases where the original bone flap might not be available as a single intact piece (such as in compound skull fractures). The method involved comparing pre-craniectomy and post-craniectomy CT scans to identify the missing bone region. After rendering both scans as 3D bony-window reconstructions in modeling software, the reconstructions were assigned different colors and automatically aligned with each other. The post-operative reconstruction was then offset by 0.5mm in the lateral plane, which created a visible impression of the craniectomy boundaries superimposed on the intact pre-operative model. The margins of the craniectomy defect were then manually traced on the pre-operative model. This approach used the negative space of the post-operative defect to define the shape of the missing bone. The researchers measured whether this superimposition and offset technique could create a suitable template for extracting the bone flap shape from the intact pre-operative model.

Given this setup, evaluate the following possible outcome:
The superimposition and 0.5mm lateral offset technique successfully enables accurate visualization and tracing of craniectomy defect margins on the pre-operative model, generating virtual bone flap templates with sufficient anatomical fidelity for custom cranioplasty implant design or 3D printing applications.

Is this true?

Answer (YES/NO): NO